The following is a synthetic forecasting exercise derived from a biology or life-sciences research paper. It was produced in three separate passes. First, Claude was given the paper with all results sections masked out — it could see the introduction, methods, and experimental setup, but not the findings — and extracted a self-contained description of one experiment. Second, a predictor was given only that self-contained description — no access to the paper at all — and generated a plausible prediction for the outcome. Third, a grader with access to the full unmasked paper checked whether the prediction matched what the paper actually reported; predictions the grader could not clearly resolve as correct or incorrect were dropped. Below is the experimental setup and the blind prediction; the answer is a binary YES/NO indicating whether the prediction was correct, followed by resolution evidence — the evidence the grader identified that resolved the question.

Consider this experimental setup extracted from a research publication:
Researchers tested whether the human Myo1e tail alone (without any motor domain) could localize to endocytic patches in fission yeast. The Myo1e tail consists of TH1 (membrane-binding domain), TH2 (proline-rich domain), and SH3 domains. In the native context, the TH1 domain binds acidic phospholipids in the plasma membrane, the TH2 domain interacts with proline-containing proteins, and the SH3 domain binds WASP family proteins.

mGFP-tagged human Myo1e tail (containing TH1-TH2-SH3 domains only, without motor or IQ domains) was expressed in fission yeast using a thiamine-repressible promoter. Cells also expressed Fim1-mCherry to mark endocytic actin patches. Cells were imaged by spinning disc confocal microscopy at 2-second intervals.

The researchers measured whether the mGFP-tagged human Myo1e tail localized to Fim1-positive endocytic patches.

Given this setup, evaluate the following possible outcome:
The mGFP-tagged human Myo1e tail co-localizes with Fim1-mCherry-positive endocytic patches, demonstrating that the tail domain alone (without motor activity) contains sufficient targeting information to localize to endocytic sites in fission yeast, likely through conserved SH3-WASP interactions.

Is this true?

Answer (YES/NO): NO